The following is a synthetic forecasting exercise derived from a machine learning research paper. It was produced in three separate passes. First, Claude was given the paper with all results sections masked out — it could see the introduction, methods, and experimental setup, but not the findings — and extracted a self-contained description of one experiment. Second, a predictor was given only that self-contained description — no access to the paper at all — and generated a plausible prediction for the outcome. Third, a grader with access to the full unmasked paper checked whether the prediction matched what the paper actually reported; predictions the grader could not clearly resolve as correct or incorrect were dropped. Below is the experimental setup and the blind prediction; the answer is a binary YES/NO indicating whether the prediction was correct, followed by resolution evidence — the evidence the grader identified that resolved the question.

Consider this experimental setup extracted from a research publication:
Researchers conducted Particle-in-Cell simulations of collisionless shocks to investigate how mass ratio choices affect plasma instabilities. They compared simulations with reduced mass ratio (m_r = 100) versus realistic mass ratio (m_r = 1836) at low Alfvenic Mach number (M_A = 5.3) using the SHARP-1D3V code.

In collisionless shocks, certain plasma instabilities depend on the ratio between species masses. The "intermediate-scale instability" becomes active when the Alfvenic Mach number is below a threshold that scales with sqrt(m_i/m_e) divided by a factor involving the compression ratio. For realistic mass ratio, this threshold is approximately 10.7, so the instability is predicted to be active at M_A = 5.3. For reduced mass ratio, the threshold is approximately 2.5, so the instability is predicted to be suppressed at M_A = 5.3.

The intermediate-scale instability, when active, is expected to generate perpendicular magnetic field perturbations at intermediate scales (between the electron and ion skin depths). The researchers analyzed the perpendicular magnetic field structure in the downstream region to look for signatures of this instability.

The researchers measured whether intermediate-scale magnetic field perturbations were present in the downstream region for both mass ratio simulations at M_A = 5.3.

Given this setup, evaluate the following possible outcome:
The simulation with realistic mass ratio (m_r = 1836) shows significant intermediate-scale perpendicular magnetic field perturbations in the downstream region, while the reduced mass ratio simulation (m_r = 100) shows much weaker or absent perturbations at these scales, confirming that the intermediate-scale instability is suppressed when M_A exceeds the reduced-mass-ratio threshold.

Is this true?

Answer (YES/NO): YES